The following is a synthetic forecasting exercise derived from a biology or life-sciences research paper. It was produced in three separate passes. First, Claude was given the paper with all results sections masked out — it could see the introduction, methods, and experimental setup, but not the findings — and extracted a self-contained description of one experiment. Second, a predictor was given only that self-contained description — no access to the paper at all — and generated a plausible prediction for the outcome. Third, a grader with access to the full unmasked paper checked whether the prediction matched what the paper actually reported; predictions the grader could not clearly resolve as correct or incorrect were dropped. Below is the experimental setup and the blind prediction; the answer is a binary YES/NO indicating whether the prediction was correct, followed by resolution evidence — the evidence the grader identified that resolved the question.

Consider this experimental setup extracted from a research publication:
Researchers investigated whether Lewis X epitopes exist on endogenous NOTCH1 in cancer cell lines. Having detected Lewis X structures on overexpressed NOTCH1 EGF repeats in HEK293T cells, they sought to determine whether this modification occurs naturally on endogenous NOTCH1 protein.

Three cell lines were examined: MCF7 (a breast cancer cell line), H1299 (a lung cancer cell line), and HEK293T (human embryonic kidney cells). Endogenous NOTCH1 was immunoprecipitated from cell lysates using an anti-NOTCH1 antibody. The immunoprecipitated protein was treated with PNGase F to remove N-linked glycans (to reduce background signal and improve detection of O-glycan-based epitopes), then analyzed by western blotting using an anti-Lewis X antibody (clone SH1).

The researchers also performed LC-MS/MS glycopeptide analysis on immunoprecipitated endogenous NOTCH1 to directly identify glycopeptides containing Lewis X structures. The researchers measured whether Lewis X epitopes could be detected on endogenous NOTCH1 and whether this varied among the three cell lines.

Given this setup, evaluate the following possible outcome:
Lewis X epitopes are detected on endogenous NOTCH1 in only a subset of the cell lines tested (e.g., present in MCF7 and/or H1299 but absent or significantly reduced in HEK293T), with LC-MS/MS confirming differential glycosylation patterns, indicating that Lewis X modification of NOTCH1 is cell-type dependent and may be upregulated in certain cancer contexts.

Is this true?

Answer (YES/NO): NO